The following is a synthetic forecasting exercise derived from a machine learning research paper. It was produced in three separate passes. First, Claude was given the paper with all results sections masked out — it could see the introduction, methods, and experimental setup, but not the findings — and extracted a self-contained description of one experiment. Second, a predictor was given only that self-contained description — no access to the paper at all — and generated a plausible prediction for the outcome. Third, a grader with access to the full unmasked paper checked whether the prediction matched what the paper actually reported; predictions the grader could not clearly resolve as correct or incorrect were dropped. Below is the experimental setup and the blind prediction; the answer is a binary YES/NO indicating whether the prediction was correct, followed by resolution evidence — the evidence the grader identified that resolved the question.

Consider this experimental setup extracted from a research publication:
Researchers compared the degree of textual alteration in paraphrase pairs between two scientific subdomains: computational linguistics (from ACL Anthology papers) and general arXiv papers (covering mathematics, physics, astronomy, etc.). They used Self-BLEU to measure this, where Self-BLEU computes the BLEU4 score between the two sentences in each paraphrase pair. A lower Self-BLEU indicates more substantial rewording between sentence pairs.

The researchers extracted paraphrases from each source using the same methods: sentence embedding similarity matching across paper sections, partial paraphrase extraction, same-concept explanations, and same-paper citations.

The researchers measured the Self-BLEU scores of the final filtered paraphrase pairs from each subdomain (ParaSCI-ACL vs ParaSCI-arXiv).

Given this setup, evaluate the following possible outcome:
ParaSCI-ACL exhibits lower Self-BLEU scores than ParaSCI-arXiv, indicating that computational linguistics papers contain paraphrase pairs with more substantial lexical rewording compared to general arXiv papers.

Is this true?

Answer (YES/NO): YES